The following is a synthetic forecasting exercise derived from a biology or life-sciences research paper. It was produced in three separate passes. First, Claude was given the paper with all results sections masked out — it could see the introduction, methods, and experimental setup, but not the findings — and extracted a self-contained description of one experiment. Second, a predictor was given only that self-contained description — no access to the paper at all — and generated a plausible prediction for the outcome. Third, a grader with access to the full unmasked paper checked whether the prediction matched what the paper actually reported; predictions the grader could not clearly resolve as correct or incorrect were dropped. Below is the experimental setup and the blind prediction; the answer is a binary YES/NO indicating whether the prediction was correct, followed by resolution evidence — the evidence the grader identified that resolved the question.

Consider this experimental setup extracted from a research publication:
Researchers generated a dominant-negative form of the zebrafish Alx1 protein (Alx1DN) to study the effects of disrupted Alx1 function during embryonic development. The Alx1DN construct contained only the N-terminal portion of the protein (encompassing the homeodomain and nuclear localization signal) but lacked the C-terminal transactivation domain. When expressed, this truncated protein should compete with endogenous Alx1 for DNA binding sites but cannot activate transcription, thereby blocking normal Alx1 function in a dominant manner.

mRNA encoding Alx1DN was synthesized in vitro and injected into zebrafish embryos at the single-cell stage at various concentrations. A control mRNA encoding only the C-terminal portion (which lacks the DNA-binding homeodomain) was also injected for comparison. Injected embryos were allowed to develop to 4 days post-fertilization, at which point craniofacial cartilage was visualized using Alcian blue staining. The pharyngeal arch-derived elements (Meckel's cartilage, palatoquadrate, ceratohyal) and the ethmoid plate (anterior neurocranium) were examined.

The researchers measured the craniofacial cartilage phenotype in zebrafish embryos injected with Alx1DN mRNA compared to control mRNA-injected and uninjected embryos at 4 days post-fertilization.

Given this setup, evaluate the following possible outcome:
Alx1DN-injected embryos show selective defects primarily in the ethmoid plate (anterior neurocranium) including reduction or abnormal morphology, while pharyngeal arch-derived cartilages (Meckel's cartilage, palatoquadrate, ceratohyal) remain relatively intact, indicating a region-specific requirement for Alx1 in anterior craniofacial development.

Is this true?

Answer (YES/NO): NO